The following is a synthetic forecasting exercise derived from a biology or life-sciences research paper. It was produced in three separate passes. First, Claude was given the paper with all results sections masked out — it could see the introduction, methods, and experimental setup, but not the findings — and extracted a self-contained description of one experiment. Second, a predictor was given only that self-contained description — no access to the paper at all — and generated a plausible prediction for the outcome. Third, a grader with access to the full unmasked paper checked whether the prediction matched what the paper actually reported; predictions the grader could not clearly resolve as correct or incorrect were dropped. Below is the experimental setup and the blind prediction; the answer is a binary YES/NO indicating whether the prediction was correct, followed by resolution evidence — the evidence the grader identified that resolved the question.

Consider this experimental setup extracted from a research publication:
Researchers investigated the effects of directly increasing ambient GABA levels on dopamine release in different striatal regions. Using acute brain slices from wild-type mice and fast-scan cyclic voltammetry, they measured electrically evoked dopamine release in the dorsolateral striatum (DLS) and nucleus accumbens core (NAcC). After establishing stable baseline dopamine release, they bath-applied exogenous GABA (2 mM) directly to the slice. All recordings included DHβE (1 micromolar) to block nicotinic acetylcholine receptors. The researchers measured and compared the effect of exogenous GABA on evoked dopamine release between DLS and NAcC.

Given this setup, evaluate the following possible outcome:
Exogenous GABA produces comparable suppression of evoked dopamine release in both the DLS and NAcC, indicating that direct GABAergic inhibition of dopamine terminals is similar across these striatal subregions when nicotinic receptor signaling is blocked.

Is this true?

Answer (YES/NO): YES